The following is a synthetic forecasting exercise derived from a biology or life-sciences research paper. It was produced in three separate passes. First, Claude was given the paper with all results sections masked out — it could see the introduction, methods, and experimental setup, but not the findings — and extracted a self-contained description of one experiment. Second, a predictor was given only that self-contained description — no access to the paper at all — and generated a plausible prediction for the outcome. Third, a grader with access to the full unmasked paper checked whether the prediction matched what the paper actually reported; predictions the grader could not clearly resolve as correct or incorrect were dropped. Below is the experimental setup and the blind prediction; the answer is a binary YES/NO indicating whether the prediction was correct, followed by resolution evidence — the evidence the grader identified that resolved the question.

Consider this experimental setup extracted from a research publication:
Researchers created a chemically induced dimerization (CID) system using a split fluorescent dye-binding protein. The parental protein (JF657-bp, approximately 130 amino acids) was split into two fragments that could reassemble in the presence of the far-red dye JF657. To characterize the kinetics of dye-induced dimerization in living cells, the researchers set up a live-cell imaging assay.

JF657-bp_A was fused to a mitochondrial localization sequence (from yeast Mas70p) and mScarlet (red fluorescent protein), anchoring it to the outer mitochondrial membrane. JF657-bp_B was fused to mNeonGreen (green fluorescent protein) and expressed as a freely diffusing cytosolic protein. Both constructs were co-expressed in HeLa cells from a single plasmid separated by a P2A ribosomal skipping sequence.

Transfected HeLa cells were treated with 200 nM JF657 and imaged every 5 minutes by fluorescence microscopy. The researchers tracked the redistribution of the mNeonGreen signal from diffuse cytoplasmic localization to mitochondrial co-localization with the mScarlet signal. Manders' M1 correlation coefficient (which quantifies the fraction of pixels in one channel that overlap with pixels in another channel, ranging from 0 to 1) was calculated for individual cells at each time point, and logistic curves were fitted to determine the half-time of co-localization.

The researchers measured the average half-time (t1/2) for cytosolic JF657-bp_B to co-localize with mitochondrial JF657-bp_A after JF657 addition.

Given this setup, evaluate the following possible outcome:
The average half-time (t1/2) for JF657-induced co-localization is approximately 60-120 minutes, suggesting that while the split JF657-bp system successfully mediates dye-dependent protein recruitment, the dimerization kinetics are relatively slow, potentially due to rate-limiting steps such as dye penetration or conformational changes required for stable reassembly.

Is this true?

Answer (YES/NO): NO